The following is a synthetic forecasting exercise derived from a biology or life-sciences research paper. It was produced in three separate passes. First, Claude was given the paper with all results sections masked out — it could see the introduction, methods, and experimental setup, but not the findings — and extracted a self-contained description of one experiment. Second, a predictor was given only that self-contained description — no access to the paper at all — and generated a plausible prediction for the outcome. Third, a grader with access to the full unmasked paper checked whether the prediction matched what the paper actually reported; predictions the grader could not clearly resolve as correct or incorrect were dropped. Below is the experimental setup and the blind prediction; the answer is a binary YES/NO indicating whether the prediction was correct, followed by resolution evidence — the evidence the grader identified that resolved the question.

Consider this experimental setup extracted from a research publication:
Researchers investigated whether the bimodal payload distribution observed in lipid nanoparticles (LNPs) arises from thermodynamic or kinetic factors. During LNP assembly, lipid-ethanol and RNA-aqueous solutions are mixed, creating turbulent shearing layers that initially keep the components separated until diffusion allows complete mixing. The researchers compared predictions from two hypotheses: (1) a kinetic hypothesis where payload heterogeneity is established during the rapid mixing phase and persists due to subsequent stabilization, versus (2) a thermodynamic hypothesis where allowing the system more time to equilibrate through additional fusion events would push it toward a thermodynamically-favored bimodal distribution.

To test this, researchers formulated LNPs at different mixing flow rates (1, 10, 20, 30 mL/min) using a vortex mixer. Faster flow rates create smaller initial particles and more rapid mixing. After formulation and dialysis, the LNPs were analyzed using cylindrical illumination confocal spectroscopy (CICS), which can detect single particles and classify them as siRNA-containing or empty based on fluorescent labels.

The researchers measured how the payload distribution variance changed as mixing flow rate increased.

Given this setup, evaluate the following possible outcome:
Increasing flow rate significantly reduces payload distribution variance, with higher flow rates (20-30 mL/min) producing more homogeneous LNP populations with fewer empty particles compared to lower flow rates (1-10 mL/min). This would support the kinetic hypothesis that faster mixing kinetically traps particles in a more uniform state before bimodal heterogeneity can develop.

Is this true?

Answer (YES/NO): YES